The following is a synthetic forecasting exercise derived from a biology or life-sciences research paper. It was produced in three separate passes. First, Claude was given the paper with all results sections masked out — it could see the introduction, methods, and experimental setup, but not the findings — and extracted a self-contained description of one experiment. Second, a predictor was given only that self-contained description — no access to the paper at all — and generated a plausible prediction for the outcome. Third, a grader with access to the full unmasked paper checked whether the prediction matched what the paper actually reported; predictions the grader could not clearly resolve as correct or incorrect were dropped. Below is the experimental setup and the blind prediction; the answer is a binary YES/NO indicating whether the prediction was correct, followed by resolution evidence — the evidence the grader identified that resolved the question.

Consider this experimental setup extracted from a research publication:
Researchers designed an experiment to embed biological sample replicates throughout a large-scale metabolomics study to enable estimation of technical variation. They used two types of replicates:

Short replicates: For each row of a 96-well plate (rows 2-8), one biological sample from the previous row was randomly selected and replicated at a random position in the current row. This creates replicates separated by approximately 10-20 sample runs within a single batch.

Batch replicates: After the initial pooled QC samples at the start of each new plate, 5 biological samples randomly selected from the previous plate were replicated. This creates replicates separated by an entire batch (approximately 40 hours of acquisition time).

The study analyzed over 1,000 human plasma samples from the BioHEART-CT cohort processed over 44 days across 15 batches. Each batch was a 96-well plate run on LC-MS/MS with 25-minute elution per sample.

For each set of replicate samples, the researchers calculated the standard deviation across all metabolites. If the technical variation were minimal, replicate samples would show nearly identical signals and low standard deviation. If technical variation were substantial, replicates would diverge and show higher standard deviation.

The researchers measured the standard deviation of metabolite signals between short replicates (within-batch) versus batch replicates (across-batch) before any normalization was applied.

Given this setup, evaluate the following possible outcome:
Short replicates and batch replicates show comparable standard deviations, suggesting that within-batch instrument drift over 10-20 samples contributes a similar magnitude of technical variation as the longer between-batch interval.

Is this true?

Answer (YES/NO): NO